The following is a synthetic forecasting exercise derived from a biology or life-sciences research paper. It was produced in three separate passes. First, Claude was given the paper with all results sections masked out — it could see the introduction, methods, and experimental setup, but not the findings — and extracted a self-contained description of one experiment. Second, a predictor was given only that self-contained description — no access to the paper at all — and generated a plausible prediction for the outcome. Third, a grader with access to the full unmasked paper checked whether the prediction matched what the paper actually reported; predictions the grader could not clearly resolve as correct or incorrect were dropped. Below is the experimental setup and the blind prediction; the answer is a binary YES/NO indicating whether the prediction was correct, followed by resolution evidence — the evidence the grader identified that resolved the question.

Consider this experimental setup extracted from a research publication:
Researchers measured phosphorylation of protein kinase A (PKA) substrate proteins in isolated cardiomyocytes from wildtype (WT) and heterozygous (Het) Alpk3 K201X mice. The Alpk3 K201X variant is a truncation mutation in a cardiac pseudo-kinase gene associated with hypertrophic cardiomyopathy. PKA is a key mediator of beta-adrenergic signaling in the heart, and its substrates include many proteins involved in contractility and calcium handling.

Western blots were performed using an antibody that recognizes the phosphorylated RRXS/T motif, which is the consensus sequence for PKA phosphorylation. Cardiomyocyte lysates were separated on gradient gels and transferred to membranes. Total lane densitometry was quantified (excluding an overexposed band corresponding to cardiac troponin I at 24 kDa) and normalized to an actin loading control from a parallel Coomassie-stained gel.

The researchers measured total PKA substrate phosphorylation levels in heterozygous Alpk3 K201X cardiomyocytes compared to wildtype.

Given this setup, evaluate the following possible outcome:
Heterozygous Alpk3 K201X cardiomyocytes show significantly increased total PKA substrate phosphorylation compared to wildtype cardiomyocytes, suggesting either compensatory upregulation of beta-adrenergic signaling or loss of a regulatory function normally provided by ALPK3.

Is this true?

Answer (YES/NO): NO